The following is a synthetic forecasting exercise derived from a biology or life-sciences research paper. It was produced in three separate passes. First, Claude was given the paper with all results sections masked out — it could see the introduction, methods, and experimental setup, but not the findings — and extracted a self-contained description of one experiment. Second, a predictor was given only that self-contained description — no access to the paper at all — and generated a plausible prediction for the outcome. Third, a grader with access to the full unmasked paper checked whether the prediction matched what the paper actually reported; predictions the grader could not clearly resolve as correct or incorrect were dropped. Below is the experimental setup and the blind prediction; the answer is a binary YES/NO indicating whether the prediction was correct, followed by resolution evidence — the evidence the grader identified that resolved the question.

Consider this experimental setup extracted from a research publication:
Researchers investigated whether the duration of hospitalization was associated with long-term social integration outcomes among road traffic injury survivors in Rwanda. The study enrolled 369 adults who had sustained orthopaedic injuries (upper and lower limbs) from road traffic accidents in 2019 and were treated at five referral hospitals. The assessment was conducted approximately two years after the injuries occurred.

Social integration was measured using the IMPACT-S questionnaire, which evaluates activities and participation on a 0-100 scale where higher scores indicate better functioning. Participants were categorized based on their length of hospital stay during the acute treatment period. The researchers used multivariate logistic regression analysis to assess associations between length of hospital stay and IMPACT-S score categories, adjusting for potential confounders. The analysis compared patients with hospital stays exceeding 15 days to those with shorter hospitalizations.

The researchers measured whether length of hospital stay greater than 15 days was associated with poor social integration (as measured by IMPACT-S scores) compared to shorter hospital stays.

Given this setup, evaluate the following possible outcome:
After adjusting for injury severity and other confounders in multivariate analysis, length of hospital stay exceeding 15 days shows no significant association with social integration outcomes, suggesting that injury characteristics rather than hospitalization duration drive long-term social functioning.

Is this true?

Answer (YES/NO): NO